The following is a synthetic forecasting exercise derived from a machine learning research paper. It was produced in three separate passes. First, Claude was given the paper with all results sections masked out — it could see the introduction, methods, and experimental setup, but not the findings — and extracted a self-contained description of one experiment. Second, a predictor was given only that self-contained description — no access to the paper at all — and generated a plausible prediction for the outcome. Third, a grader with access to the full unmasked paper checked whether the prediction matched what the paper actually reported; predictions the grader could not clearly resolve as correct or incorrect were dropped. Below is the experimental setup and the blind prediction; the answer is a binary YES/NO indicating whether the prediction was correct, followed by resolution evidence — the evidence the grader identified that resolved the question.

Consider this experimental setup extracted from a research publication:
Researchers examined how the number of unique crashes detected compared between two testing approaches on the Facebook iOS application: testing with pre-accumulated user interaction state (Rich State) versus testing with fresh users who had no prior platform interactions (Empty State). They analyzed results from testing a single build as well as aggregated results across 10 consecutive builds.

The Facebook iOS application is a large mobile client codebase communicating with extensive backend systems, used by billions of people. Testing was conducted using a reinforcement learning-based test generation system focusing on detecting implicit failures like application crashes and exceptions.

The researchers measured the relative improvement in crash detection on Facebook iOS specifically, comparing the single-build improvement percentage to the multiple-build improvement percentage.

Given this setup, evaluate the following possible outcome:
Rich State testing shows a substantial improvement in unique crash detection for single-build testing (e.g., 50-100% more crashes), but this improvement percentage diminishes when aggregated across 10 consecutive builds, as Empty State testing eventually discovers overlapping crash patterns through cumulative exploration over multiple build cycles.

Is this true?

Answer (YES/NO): YES